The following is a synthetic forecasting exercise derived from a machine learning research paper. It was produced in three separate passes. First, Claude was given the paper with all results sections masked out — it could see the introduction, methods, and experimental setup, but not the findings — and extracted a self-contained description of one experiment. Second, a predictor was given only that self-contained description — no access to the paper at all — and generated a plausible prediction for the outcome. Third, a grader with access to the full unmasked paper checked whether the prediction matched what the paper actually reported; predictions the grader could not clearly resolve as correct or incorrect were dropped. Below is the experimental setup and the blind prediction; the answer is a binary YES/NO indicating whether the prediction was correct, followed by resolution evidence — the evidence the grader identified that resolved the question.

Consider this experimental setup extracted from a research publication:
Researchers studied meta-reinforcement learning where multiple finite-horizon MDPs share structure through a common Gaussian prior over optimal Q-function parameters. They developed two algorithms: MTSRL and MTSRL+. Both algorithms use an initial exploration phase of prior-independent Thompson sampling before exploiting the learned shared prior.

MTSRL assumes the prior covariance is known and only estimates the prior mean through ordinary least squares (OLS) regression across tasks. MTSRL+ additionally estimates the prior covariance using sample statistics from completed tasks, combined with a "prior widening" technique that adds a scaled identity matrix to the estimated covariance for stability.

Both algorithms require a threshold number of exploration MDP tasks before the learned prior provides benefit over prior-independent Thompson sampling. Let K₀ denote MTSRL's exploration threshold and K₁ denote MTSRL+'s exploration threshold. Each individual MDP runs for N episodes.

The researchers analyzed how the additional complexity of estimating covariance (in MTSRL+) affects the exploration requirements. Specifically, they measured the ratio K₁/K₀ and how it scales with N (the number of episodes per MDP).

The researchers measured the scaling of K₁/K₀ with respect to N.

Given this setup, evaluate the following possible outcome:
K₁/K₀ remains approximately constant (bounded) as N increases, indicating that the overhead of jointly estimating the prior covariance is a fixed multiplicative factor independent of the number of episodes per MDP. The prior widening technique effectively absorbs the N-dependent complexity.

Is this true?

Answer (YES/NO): NO